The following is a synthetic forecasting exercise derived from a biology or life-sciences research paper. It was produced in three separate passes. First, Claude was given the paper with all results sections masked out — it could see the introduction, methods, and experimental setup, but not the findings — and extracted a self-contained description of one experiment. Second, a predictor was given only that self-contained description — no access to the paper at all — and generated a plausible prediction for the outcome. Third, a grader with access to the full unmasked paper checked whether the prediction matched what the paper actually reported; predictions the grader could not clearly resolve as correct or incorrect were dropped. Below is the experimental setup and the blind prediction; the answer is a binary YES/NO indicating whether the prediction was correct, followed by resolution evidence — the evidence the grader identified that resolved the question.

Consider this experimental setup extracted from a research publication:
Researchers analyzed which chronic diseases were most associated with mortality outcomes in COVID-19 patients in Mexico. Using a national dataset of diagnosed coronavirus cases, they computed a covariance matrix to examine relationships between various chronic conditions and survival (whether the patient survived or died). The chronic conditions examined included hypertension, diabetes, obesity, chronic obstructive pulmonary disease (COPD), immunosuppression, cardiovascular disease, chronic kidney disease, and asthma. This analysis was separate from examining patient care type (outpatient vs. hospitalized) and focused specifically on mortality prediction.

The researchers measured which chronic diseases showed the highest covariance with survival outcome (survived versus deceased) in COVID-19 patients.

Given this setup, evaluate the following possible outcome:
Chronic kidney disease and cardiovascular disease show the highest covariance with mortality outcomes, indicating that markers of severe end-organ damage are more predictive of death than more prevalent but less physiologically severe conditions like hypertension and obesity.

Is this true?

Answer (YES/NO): NO